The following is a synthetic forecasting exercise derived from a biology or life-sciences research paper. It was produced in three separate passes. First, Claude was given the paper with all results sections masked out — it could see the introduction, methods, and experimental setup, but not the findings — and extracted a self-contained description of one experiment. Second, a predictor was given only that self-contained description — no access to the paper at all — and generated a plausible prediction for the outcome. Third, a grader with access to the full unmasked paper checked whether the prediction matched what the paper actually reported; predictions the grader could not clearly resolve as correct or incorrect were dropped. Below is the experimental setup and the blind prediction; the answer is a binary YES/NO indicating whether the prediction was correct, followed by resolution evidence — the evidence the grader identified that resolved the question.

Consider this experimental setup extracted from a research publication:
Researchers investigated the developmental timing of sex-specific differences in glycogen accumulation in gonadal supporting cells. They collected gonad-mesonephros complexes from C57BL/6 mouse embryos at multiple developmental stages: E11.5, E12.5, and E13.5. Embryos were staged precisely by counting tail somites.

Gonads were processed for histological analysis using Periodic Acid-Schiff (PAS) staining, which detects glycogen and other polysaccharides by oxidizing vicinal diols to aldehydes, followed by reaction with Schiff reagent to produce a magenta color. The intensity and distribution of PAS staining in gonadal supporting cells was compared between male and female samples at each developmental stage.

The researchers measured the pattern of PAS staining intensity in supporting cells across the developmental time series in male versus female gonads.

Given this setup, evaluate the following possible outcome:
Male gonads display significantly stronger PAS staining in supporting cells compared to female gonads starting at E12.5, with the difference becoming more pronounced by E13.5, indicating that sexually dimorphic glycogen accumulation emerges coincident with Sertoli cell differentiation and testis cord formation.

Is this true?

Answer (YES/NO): NO